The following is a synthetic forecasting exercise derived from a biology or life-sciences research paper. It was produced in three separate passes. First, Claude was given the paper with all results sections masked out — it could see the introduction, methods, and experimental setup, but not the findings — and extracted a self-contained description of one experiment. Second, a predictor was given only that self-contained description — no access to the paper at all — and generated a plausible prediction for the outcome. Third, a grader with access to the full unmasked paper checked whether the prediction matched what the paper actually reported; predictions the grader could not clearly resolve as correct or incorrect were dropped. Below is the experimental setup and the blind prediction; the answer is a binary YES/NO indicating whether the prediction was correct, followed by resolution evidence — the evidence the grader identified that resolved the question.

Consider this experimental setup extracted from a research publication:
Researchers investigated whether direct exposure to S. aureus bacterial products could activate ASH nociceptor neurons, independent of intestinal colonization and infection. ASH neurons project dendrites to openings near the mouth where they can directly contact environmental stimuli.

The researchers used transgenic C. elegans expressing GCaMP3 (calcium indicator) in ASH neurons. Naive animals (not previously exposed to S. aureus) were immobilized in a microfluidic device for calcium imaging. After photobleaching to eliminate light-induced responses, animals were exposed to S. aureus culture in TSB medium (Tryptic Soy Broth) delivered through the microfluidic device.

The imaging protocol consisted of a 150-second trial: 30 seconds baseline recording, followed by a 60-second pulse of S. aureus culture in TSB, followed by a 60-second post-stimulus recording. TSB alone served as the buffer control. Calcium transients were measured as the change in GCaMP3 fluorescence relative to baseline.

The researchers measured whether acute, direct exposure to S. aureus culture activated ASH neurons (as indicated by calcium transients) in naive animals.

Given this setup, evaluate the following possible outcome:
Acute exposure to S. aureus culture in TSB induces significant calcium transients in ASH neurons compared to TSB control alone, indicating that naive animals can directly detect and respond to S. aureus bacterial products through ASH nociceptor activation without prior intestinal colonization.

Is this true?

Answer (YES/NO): NO